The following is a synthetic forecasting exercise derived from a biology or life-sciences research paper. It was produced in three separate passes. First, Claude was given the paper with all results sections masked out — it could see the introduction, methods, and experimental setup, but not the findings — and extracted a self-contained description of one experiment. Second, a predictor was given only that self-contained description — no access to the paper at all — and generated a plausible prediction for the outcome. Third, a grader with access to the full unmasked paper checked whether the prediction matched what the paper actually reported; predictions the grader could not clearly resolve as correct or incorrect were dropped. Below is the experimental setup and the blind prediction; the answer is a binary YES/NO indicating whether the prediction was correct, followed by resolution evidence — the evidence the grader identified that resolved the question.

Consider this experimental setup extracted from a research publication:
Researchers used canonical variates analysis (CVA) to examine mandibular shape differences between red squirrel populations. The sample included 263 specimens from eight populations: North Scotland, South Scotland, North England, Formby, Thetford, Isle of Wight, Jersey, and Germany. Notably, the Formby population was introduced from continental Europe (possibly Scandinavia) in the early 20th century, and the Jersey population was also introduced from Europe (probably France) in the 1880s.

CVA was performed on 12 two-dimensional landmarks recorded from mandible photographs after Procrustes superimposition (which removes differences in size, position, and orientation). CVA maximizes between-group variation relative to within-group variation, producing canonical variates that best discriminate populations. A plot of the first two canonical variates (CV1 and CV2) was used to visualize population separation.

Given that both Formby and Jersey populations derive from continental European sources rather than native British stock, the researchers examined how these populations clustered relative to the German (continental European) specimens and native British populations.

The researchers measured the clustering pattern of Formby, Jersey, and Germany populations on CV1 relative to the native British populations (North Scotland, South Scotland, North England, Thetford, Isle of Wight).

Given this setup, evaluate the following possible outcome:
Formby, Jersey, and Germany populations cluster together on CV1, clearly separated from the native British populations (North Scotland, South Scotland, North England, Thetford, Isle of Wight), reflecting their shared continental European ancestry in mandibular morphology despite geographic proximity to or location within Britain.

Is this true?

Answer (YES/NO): YES